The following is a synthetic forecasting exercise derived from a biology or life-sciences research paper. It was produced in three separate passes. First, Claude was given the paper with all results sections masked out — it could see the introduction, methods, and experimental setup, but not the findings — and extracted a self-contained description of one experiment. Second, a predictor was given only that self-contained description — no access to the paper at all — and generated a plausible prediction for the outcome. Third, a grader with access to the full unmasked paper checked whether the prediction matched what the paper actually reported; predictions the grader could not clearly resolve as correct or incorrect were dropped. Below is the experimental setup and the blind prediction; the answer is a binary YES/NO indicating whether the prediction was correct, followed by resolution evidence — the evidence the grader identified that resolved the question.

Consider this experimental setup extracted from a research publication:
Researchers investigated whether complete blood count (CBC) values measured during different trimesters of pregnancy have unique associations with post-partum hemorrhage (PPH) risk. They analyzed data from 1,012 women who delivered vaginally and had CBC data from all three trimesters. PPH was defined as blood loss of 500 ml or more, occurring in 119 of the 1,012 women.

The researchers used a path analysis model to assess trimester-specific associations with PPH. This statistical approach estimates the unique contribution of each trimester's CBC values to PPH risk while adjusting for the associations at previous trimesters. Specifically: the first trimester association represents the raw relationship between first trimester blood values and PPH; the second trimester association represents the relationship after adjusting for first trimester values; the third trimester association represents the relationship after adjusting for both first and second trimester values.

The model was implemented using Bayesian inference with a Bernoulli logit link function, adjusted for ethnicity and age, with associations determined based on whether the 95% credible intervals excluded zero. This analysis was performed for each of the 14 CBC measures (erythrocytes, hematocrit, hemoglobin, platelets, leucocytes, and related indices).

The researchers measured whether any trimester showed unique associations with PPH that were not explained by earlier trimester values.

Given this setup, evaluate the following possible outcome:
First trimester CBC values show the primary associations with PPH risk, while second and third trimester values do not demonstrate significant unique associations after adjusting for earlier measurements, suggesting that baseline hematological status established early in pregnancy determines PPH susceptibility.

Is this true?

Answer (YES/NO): NO